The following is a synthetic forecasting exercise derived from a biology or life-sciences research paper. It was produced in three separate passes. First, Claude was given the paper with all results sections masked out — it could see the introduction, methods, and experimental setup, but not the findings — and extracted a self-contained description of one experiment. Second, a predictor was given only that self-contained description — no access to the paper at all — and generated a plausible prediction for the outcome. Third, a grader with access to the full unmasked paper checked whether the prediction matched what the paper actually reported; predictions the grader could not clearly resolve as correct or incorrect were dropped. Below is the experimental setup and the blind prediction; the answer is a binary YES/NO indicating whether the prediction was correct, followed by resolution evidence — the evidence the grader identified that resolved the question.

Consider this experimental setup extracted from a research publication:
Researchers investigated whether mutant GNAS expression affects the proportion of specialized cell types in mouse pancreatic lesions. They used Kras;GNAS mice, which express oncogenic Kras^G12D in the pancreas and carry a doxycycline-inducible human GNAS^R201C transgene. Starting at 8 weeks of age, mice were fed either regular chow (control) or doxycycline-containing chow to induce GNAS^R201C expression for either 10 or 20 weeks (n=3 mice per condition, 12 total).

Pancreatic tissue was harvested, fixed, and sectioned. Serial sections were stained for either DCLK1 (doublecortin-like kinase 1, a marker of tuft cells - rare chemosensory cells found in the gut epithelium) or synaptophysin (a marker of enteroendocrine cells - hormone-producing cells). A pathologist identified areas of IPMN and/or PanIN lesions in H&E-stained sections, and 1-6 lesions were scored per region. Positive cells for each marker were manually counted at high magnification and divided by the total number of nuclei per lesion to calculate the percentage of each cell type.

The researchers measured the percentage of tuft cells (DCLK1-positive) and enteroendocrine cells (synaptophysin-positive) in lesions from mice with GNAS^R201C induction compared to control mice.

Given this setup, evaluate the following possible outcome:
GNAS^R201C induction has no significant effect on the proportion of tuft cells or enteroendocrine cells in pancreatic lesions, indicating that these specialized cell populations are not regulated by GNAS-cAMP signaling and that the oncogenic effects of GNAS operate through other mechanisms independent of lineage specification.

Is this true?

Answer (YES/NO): NO